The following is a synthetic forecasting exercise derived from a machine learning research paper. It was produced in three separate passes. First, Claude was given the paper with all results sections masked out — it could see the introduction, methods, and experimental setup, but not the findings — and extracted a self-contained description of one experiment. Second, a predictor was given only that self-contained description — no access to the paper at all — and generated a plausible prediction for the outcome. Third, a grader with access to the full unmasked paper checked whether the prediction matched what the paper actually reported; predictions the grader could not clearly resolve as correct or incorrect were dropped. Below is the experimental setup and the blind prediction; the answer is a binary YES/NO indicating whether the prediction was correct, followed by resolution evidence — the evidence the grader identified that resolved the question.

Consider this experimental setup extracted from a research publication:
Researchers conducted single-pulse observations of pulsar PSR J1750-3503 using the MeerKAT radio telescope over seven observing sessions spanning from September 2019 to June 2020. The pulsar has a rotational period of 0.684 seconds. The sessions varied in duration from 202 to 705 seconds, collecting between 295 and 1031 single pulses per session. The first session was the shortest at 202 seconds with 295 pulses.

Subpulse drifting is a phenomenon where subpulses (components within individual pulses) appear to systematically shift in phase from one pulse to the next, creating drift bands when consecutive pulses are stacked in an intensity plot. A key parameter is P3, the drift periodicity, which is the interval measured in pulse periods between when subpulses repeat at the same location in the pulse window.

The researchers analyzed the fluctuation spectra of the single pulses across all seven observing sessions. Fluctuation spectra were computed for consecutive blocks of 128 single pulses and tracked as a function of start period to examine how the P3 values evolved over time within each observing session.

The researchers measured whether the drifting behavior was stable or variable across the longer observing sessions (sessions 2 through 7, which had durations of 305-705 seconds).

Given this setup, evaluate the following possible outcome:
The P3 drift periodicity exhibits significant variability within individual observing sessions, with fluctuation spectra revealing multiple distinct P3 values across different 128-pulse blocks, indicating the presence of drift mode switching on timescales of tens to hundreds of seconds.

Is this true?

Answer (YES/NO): NO